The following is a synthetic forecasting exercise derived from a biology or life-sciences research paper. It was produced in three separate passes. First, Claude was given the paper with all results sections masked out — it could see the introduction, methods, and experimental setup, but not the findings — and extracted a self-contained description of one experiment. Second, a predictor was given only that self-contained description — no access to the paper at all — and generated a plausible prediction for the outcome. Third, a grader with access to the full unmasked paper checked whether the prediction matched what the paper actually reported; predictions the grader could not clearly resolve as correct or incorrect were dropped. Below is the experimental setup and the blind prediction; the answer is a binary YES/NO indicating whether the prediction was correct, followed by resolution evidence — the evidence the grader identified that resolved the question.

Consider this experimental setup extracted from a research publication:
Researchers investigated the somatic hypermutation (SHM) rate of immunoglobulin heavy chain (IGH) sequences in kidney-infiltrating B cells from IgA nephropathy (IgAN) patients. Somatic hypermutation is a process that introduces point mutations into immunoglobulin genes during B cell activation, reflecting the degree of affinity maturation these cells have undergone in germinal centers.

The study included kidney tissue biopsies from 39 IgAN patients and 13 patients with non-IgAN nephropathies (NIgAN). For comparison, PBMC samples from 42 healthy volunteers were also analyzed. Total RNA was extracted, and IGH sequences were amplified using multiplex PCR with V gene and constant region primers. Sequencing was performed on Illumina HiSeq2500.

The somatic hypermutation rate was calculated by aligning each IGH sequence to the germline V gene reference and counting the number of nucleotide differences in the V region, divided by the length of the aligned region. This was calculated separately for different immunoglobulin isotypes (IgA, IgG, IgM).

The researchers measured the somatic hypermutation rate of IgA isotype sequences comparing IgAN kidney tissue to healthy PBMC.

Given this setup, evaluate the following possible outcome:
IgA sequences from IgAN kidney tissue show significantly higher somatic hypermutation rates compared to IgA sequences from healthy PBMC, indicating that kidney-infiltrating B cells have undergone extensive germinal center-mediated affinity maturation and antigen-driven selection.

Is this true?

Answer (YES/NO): NO